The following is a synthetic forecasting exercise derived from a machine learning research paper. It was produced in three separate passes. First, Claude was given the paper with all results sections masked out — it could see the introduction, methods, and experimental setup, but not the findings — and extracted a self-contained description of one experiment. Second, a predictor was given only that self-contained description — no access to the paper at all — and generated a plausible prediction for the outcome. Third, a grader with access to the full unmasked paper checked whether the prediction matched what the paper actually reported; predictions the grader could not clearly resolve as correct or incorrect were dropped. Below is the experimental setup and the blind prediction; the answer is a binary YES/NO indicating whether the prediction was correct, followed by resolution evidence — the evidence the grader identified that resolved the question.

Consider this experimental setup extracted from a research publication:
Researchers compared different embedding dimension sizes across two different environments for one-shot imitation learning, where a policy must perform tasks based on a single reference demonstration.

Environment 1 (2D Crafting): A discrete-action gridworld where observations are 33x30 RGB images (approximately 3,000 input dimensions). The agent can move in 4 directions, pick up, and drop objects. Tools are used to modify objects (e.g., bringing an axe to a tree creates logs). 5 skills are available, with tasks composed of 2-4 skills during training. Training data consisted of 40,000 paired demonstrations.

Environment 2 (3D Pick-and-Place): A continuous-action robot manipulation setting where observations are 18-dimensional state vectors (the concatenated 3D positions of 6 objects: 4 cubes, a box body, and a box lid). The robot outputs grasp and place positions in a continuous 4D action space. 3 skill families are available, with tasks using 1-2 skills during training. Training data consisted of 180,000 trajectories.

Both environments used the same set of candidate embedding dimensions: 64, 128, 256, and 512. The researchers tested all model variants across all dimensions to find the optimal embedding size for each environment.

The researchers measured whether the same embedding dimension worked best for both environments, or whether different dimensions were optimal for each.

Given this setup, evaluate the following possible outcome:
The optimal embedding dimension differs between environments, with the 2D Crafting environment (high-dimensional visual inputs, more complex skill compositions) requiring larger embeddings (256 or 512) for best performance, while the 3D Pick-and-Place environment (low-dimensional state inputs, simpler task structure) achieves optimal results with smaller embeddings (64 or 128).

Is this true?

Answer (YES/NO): YES